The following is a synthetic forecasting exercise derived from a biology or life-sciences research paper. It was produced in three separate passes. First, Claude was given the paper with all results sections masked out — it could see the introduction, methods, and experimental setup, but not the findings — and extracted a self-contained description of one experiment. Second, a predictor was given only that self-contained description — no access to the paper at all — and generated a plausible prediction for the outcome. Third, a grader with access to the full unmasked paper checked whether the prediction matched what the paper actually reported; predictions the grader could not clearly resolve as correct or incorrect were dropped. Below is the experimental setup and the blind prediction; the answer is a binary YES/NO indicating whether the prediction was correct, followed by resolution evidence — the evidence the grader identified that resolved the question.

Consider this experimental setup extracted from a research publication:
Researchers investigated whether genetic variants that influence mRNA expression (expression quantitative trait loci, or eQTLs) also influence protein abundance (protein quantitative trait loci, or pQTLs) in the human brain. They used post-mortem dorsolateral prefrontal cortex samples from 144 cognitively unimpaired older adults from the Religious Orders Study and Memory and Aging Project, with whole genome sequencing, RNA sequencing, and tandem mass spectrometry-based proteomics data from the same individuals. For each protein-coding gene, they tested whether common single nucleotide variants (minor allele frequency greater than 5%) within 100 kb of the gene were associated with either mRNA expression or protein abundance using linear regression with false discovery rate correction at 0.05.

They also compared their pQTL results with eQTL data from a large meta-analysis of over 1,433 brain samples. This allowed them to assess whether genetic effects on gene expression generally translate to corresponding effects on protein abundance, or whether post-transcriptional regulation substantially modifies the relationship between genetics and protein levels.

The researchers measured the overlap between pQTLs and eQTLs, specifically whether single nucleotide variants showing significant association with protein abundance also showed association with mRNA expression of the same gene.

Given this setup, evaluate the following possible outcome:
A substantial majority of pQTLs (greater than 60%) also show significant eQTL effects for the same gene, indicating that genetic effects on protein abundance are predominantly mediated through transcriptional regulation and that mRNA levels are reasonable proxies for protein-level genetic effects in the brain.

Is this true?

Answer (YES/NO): NO